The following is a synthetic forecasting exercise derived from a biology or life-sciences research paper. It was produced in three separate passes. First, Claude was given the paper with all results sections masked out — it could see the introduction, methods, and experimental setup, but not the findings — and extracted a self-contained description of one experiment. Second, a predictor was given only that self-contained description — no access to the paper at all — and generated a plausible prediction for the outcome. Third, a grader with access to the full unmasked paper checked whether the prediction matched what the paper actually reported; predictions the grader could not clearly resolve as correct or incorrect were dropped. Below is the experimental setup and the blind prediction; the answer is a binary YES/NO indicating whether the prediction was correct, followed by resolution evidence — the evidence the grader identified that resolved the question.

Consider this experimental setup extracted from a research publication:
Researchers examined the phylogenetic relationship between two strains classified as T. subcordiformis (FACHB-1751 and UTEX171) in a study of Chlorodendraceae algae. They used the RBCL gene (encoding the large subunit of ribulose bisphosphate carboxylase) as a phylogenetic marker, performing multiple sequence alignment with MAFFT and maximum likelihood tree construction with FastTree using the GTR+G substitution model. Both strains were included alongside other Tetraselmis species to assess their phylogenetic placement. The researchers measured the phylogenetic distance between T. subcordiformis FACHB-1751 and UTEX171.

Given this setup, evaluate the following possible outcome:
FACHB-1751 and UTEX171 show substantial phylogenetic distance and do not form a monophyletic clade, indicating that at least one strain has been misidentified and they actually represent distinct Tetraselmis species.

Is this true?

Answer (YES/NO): YES